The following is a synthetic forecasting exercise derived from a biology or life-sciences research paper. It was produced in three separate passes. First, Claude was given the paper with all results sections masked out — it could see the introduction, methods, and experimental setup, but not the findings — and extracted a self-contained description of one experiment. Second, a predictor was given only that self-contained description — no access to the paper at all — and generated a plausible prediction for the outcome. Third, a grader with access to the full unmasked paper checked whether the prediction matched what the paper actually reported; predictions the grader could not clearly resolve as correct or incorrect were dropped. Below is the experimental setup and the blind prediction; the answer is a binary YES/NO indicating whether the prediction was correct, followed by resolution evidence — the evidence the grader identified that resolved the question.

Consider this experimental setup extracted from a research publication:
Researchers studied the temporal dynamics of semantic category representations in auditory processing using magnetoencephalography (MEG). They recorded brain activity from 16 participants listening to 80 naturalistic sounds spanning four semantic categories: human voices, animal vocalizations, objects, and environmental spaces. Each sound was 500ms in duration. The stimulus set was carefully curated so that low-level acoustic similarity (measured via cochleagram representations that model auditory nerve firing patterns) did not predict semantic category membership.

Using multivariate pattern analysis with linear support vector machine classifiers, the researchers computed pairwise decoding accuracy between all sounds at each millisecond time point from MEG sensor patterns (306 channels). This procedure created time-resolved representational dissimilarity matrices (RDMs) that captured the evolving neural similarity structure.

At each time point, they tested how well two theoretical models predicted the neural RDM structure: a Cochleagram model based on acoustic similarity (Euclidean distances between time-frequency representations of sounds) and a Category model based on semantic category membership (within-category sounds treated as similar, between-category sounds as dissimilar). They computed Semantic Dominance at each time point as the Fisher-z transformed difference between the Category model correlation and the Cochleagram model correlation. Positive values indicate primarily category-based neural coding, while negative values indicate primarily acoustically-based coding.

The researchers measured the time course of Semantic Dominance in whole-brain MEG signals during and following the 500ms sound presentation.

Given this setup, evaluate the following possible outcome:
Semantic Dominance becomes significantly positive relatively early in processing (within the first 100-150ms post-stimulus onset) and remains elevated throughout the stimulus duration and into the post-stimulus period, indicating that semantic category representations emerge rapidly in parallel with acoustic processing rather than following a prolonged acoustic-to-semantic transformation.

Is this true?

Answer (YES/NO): NO